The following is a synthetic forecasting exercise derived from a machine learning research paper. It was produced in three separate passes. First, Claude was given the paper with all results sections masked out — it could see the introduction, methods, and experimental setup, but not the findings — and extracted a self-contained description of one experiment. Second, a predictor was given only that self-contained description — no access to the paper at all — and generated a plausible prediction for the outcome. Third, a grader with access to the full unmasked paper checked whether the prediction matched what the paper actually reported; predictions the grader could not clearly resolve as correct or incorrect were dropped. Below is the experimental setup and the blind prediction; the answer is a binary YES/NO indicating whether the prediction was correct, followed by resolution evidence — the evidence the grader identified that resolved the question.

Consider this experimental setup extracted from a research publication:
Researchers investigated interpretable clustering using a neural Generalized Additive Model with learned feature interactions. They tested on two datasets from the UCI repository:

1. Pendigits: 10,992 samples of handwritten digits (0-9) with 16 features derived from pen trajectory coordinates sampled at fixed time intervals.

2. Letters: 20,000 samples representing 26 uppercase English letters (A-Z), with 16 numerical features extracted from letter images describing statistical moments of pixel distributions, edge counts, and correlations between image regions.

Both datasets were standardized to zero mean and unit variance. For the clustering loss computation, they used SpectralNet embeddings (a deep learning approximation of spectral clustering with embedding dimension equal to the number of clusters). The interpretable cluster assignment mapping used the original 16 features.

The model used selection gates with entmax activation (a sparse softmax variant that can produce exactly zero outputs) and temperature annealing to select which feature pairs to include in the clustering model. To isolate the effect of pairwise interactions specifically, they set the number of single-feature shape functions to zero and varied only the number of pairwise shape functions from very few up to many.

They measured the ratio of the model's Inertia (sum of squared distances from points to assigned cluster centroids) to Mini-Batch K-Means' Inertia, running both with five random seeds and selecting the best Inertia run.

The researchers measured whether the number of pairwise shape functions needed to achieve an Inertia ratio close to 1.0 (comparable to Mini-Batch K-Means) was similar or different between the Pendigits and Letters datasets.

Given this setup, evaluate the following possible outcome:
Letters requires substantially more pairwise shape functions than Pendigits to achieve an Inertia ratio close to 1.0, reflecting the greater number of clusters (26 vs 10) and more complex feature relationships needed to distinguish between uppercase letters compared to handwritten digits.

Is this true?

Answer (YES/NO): NO